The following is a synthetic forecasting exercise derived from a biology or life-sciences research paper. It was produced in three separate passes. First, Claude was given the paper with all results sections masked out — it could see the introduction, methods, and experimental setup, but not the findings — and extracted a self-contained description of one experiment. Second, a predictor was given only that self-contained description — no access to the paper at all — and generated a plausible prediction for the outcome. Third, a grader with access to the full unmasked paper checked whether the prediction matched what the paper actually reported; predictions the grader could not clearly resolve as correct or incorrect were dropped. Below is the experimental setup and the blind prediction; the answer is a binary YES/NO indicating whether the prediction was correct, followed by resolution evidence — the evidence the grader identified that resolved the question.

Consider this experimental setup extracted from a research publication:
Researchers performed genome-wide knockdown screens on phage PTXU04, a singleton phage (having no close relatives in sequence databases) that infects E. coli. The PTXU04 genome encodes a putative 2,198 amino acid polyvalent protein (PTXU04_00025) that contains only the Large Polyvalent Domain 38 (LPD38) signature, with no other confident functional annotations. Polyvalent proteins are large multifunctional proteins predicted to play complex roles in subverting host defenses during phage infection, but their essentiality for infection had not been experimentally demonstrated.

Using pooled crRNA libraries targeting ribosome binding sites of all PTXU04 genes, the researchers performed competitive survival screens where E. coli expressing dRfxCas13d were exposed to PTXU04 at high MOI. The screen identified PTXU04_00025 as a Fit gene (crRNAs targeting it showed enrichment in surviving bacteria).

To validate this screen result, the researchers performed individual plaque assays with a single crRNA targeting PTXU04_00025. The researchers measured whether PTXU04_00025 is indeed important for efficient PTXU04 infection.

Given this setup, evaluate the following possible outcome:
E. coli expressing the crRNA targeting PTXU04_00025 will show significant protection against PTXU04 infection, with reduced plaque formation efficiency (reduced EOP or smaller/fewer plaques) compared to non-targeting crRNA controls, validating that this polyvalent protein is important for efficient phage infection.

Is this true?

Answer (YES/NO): YES